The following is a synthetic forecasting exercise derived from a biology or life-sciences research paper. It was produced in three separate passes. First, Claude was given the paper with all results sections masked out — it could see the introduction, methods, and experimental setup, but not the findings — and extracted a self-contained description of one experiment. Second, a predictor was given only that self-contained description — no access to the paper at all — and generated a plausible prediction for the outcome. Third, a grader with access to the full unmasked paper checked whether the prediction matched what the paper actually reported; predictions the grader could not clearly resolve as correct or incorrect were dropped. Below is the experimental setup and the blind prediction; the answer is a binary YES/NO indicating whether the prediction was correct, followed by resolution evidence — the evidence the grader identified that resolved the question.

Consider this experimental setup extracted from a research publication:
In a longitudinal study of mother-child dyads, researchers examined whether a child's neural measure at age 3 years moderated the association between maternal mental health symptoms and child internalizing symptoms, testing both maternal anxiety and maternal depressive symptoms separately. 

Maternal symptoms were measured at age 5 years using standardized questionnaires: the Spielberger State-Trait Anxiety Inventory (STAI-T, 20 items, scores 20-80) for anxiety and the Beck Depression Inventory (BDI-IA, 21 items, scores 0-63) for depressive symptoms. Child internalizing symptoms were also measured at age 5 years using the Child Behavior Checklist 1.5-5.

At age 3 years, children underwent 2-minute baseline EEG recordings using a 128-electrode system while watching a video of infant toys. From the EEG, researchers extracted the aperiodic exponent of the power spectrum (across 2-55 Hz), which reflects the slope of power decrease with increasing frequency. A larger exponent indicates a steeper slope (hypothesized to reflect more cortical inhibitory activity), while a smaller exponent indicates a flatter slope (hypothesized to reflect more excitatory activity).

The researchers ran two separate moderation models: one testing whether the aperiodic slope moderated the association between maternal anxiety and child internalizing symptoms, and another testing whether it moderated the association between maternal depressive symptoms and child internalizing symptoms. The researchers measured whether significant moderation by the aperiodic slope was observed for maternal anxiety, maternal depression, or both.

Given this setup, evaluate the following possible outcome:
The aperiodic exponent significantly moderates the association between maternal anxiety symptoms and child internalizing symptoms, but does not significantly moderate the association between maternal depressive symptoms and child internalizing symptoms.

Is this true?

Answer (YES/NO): YES